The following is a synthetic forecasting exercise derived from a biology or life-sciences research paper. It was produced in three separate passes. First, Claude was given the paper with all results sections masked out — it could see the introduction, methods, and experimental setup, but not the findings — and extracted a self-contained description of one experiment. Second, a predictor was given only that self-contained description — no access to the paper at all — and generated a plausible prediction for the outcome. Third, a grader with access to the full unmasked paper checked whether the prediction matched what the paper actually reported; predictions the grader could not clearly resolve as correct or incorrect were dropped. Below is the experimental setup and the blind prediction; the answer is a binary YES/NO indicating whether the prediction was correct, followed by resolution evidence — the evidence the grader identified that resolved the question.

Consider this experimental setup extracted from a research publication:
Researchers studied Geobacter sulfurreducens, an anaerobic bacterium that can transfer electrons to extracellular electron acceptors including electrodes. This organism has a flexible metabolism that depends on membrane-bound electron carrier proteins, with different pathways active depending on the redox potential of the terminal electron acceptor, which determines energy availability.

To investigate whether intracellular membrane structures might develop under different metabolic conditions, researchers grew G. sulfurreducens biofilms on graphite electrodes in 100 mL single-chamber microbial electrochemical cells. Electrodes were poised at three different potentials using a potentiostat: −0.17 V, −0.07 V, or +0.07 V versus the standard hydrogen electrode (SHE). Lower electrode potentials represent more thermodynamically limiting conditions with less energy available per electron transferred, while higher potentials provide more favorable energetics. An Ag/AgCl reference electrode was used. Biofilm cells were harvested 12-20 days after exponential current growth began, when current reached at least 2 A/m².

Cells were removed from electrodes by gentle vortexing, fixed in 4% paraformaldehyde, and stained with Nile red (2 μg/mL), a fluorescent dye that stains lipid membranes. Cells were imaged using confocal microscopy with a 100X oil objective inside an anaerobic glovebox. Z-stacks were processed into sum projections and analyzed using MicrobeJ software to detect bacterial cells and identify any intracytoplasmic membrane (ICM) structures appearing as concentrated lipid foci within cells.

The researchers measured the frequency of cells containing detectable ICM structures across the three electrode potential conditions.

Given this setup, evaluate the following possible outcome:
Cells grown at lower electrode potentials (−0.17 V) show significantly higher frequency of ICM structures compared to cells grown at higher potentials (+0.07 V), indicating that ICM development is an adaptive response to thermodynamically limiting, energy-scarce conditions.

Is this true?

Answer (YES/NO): YES